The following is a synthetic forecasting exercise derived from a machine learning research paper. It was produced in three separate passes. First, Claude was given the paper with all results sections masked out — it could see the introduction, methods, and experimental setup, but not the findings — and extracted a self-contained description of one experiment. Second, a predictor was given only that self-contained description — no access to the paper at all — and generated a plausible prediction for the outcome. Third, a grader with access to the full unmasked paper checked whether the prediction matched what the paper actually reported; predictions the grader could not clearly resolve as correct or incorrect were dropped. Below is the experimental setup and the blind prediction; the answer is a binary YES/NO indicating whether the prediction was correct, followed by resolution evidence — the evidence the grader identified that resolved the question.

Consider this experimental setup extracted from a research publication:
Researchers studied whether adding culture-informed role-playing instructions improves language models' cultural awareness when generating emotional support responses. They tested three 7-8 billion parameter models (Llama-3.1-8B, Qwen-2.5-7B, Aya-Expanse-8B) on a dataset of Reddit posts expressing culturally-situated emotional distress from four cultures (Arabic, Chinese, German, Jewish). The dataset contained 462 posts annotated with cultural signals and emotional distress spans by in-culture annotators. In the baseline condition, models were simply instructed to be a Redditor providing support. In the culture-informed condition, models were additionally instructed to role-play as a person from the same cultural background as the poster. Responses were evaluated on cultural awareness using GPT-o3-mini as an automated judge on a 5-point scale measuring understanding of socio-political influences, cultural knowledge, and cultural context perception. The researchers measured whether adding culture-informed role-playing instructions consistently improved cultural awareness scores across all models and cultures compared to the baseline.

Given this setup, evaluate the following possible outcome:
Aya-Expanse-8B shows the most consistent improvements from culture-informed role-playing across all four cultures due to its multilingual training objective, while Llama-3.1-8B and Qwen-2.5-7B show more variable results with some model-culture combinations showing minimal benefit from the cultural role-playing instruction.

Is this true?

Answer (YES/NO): NO